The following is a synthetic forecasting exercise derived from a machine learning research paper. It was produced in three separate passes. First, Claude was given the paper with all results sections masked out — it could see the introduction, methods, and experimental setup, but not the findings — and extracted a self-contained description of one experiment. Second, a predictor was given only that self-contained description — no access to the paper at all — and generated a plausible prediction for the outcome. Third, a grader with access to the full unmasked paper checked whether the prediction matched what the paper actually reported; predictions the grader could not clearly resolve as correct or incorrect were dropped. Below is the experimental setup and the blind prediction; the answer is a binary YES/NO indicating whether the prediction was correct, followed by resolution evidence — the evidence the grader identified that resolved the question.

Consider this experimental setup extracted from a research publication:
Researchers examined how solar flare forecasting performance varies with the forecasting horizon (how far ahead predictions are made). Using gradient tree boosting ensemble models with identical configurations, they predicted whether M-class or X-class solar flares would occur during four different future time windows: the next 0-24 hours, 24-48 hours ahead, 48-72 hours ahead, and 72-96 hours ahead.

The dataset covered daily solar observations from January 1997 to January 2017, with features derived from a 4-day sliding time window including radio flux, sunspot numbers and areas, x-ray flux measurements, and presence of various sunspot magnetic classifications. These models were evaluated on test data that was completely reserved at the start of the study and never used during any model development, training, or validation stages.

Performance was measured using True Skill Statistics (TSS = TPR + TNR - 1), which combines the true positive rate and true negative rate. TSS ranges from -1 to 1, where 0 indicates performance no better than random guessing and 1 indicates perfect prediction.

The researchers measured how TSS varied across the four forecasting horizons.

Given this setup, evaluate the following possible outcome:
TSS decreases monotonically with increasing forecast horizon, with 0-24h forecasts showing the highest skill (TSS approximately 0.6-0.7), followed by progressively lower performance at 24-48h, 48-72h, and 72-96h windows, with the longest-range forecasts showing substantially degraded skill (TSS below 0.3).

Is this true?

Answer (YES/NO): NO